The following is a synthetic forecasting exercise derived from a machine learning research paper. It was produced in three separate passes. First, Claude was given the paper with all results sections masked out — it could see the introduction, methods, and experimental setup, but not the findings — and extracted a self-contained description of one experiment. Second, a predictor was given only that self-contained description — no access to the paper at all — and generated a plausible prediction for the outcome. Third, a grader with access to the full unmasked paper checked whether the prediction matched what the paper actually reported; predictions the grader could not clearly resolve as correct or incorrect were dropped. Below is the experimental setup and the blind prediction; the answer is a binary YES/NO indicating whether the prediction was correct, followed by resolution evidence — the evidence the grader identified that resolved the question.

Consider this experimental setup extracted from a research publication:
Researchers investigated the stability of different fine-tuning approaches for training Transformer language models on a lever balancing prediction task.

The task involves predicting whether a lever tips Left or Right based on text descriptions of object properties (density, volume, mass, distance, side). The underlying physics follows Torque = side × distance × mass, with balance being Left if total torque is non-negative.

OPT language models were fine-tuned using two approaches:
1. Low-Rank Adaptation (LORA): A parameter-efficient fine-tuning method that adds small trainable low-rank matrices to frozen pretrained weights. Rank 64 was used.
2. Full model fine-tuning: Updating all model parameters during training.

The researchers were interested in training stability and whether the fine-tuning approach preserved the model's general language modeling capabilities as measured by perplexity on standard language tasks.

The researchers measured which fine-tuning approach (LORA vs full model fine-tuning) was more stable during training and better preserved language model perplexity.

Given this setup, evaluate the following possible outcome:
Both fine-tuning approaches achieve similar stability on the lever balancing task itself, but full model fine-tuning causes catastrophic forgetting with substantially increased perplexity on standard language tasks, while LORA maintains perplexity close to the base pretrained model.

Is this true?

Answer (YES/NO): NO